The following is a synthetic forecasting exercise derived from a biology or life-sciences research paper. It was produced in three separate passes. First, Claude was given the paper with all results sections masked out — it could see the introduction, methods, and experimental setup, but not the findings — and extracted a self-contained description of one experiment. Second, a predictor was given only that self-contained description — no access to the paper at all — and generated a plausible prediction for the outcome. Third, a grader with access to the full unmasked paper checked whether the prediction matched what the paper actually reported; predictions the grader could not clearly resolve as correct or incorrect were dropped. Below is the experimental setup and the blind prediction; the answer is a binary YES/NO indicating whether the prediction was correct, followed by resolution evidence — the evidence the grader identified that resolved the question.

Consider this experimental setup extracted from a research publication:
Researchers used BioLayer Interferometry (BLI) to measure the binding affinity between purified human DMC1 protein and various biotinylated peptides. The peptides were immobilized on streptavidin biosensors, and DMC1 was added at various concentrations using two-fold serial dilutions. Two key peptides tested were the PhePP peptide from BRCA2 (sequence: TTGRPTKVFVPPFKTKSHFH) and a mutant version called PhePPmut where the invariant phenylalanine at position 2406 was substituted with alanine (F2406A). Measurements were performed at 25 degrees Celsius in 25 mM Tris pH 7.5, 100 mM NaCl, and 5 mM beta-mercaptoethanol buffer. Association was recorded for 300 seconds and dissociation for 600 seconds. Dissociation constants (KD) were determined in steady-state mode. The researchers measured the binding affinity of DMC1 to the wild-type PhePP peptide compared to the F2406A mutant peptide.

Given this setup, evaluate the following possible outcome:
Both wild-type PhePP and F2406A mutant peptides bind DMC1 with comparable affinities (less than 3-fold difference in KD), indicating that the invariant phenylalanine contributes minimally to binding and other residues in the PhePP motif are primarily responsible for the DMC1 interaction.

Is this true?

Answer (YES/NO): NO